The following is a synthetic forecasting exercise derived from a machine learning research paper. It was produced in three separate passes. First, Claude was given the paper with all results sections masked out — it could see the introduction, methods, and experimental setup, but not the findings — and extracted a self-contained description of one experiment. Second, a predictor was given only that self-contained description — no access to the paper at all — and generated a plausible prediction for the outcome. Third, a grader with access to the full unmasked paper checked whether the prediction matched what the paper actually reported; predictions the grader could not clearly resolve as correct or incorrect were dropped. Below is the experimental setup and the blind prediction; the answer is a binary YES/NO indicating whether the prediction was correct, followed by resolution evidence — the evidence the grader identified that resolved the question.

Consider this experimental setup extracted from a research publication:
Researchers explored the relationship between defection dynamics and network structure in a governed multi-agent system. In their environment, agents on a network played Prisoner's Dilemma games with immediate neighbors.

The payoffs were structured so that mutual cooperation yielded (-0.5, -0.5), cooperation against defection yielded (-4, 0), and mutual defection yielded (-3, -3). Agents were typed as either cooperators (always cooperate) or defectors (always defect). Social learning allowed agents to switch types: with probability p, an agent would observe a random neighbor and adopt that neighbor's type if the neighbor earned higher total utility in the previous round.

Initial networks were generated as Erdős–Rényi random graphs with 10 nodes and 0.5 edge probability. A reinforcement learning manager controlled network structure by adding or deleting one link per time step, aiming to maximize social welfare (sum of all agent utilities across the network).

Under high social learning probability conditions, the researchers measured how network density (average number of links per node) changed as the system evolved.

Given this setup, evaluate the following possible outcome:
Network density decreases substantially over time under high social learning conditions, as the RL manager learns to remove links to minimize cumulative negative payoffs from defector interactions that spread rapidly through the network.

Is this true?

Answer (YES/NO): YES